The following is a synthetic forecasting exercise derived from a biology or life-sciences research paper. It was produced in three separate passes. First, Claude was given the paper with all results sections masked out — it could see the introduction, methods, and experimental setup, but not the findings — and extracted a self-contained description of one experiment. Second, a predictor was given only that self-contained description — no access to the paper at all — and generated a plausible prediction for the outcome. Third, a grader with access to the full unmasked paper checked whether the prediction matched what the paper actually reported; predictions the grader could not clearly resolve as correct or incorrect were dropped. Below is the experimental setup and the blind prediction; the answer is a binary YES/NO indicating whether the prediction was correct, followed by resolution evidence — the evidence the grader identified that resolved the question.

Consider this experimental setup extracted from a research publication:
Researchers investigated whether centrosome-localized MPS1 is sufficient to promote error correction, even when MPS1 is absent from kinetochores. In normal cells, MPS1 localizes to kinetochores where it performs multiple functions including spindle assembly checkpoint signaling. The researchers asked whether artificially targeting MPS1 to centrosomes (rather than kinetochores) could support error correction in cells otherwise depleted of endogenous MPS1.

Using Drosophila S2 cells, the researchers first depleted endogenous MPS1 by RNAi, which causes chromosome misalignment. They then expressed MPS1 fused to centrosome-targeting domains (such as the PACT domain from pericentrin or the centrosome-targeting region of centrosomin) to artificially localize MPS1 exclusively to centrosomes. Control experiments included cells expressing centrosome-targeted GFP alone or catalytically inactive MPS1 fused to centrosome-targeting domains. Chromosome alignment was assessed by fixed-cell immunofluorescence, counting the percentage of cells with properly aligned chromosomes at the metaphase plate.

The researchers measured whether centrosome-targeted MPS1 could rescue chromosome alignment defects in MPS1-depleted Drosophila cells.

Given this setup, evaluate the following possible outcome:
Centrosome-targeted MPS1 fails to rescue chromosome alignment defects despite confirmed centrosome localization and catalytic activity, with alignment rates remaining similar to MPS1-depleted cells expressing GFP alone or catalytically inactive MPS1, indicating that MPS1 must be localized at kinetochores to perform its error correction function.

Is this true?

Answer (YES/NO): NO